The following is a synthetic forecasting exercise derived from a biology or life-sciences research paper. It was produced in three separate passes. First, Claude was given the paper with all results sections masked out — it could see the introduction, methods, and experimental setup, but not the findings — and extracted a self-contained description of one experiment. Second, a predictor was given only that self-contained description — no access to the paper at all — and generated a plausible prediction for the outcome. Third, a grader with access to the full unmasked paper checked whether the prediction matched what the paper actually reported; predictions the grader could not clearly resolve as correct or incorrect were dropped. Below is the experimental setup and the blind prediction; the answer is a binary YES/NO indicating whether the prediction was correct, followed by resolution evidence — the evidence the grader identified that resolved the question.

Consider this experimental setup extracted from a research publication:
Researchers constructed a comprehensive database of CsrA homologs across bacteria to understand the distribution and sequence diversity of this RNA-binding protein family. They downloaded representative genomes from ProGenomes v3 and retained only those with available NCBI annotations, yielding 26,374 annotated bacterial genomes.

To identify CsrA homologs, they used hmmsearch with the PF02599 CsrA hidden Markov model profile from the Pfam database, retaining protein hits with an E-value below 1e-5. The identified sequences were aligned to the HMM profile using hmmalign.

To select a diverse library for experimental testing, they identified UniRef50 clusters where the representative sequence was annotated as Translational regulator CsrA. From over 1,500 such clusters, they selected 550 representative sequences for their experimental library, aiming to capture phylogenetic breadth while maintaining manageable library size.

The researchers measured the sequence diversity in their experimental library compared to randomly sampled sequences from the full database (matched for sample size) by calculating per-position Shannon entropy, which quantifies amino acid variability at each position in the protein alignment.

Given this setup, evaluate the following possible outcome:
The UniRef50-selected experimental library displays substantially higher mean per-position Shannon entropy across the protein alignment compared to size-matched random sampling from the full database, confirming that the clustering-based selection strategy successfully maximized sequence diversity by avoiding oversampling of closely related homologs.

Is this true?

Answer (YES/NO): YES